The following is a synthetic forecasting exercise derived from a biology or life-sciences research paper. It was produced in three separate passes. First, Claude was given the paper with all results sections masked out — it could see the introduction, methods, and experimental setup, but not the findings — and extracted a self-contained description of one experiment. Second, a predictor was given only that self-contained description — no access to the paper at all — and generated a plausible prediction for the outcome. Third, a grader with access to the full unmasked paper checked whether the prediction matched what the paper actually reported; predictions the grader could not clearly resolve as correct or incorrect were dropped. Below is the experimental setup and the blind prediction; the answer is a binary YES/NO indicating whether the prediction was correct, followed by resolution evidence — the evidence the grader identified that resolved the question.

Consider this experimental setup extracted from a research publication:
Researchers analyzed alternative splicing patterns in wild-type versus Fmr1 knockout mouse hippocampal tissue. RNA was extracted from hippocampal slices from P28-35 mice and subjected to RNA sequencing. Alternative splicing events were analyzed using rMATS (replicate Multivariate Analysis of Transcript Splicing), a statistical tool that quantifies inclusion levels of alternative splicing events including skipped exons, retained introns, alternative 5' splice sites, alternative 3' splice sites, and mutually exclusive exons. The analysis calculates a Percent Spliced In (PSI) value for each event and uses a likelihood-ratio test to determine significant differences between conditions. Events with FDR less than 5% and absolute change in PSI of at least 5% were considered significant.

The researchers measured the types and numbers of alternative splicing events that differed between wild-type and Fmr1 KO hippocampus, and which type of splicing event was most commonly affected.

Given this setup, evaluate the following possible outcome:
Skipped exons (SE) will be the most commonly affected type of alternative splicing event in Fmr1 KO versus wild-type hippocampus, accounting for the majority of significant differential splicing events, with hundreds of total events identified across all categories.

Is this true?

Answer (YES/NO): YES